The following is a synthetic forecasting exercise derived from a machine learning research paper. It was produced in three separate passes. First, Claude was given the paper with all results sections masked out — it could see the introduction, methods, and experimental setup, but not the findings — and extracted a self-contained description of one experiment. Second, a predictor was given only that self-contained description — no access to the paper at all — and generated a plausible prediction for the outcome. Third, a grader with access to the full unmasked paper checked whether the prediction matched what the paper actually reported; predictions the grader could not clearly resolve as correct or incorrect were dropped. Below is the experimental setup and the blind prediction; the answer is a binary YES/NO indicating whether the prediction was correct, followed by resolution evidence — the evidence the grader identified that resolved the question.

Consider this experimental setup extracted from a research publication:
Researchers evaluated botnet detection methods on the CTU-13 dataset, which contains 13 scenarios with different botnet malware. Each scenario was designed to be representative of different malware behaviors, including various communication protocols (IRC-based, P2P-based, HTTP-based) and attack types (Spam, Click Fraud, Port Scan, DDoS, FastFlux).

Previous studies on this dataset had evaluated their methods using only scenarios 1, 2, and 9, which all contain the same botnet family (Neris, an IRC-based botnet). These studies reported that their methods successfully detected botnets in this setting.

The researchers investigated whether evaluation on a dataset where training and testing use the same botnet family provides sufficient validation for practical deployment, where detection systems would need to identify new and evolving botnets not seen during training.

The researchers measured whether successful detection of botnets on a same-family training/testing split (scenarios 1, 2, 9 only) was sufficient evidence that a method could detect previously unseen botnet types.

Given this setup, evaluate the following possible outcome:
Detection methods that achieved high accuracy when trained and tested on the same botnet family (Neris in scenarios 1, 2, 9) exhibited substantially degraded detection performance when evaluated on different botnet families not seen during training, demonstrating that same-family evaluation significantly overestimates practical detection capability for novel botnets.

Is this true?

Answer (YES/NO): NO